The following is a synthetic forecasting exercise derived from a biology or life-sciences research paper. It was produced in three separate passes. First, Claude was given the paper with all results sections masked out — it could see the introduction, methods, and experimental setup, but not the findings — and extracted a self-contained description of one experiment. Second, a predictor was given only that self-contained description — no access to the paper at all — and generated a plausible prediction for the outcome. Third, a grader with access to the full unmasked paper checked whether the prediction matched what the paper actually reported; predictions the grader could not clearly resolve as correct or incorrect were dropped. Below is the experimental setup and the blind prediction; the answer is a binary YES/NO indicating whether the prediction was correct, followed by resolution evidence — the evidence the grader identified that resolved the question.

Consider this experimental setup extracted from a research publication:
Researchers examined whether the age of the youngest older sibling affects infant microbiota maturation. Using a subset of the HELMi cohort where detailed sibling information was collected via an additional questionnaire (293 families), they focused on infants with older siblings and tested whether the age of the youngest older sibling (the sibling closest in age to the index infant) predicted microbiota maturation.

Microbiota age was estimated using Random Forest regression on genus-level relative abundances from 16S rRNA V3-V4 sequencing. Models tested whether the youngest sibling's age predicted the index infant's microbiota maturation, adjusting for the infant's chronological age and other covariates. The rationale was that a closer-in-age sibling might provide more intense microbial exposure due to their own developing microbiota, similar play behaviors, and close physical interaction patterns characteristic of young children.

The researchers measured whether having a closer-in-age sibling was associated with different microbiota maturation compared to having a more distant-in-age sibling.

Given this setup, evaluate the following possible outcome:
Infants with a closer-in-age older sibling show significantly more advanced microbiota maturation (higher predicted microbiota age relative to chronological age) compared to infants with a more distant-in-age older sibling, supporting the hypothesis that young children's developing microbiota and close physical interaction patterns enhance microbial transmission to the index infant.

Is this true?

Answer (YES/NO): NO